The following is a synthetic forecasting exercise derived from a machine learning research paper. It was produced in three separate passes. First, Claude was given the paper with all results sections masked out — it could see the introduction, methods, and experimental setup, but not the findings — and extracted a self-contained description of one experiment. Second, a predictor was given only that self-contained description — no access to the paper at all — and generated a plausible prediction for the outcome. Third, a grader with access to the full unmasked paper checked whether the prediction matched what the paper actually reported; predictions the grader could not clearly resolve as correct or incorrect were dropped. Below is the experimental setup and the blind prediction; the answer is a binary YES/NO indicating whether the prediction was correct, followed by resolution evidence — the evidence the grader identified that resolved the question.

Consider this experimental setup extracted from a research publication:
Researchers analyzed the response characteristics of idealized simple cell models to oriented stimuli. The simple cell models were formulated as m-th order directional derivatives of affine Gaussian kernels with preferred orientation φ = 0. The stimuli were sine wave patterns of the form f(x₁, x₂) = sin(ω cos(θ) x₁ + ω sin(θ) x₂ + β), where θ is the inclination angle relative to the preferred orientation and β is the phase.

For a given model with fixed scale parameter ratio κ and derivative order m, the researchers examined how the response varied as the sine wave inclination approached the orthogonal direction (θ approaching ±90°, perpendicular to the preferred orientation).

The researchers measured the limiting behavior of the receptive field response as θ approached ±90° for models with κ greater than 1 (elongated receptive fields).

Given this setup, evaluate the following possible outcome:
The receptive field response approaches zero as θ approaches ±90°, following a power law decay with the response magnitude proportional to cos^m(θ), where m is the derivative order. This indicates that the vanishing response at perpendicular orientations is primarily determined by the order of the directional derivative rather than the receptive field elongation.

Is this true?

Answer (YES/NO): NO